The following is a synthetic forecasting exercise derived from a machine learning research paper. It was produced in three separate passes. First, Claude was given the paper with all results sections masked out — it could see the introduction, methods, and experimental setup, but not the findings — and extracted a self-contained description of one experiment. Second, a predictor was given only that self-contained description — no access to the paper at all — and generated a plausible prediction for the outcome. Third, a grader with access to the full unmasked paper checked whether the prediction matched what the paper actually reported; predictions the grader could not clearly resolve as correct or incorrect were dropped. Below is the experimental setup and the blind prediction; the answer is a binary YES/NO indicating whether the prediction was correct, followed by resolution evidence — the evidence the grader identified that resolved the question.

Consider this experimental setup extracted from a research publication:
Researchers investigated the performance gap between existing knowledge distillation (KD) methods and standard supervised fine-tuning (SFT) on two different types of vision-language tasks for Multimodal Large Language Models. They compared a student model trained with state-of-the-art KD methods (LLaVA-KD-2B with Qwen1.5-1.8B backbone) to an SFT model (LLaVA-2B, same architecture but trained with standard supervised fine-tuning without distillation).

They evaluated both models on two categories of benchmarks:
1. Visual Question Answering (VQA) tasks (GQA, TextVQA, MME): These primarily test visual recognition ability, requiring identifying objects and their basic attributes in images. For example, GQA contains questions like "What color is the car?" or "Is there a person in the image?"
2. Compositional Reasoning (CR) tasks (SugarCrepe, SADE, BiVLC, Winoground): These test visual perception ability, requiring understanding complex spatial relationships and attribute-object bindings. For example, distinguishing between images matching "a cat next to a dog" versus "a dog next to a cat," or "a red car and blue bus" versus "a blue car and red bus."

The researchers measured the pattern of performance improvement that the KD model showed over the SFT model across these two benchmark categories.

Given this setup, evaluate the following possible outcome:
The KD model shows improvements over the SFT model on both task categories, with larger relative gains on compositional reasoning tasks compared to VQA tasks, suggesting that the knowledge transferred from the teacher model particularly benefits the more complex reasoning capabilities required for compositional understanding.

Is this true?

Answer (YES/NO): NO